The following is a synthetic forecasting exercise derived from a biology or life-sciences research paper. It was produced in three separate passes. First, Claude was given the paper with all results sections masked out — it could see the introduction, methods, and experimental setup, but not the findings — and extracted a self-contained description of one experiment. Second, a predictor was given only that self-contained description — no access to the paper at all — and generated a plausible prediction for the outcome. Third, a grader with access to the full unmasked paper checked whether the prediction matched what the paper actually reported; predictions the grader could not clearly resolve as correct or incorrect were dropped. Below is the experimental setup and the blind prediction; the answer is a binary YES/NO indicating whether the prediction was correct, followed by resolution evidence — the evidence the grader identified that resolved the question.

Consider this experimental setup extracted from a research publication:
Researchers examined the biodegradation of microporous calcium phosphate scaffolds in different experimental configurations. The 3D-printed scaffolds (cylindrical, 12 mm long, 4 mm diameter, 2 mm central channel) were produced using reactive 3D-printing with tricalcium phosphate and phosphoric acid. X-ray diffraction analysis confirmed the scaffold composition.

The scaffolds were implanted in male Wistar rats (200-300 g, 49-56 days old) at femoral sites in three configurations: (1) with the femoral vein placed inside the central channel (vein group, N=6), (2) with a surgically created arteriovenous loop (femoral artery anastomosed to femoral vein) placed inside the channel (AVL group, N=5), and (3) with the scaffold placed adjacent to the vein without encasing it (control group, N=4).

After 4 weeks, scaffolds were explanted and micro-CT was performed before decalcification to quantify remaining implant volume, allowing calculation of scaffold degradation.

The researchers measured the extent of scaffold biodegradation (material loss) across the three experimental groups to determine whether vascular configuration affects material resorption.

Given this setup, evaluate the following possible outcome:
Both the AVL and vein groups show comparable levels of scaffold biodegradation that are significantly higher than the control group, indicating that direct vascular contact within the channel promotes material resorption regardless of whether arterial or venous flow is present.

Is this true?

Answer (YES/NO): NO